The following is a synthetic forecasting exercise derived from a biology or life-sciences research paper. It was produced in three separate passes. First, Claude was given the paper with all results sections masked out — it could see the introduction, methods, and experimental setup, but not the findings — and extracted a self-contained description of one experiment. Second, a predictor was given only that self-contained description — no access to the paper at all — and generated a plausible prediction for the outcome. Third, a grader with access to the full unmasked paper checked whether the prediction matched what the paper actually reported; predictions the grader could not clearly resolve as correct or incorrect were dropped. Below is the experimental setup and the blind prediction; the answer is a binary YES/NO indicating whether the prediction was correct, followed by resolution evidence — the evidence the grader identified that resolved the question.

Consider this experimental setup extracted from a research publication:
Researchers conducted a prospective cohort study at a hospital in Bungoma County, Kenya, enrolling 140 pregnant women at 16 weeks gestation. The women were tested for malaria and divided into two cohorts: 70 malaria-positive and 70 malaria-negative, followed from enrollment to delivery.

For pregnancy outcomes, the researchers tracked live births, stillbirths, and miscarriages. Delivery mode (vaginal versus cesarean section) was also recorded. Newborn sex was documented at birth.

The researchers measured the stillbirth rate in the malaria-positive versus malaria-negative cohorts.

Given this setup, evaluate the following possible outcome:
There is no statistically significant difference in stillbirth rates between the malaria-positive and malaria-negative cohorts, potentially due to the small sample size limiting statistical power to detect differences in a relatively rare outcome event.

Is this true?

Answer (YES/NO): YES